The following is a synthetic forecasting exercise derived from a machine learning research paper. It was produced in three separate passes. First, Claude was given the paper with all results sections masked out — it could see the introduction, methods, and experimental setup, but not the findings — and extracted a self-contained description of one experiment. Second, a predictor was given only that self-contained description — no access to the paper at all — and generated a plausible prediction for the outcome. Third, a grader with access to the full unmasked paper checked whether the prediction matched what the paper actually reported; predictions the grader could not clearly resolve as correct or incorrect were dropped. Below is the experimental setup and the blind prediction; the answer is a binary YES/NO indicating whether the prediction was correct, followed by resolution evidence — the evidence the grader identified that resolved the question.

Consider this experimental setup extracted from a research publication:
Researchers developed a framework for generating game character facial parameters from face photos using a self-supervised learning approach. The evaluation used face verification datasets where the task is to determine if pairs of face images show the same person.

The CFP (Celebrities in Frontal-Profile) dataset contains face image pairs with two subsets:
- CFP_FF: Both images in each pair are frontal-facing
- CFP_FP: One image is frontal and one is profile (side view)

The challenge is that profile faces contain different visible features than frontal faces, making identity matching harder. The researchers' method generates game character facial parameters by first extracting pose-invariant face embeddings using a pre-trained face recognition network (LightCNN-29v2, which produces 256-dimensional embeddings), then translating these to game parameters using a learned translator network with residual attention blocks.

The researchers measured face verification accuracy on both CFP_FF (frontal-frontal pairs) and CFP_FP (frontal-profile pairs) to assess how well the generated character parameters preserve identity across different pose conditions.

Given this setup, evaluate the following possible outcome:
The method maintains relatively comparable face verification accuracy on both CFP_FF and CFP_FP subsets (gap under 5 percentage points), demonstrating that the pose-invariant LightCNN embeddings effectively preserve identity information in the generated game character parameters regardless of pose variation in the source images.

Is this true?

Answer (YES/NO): NO